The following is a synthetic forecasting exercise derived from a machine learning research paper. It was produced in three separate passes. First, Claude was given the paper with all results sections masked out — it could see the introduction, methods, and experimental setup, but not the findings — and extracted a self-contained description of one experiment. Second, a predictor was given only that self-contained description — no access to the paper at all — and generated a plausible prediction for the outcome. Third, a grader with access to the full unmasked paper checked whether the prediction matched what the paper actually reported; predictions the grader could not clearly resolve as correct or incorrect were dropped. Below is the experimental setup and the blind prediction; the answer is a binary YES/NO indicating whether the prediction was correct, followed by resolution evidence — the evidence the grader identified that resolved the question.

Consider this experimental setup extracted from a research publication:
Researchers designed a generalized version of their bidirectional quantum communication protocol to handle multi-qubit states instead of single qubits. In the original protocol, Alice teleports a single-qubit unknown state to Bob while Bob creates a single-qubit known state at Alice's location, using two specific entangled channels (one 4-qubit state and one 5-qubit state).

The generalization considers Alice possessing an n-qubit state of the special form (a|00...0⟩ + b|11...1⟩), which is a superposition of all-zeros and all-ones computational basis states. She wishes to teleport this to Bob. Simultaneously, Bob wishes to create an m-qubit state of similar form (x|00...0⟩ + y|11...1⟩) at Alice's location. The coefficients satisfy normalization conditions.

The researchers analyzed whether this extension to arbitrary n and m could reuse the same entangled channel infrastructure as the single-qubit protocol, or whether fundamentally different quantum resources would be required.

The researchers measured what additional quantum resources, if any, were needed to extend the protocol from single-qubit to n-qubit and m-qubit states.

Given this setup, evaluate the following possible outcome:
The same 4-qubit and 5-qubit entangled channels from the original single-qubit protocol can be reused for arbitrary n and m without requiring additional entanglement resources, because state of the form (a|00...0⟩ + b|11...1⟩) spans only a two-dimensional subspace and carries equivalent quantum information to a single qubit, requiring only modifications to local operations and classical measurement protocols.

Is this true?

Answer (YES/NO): YES